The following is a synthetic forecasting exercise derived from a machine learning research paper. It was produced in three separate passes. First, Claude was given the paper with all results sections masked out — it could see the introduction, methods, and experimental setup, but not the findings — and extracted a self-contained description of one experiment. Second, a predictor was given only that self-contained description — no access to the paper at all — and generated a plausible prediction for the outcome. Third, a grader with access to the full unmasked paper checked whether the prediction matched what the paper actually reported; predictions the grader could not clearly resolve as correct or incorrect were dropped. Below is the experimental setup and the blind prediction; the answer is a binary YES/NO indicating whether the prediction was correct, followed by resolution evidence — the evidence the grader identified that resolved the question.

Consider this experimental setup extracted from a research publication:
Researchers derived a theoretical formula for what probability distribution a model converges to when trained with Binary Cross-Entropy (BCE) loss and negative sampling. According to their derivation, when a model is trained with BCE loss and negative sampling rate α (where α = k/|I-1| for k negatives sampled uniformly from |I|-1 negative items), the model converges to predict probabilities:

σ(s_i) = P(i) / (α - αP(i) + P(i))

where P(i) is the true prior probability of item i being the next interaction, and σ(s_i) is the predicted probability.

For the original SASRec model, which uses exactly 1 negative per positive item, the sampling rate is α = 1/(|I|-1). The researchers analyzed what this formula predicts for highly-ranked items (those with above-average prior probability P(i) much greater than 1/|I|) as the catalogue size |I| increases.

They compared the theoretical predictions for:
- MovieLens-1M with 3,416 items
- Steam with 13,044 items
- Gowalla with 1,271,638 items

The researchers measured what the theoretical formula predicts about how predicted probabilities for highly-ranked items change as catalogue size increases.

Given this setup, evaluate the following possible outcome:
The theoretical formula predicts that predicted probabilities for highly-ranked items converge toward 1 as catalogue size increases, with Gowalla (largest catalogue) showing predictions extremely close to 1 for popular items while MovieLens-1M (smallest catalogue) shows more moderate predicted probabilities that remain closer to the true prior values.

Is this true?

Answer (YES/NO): NO